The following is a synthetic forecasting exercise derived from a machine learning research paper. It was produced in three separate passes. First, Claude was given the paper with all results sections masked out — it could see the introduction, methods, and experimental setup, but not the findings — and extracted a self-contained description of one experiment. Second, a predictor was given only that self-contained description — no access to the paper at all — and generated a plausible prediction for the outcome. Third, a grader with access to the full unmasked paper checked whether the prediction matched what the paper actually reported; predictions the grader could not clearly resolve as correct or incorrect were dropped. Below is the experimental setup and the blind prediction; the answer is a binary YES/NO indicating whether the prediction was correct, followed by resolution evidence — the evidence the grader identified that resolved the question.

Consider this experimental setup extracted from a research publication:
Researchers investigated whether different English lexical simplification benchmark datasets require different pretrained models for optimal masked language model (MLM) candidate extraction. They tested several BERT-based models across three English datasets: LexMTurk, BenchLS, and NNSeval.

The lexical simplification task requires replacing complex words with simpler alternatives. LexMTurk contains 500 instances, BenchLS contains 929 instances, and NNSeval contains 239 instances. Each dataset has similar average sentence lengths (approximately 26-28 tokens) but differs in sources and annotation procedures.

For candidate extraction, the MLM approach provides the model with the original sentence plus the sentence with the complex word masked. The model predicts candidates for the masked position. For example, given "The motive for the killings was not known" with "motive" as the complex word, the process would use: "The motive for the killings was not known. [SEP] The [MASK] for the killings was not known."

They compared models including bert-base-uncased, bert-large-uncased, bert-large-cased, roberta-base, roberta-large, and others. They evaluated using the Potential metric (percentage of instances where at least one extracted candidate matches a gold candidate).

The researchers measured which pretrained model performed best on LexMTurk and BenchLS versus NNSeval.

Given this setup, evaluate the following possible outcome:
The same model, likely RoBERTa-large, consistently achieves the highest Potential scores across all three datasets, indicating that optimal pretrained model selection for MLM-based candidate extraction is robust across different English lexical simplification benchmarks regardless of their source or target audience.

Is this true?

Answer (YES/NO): NO